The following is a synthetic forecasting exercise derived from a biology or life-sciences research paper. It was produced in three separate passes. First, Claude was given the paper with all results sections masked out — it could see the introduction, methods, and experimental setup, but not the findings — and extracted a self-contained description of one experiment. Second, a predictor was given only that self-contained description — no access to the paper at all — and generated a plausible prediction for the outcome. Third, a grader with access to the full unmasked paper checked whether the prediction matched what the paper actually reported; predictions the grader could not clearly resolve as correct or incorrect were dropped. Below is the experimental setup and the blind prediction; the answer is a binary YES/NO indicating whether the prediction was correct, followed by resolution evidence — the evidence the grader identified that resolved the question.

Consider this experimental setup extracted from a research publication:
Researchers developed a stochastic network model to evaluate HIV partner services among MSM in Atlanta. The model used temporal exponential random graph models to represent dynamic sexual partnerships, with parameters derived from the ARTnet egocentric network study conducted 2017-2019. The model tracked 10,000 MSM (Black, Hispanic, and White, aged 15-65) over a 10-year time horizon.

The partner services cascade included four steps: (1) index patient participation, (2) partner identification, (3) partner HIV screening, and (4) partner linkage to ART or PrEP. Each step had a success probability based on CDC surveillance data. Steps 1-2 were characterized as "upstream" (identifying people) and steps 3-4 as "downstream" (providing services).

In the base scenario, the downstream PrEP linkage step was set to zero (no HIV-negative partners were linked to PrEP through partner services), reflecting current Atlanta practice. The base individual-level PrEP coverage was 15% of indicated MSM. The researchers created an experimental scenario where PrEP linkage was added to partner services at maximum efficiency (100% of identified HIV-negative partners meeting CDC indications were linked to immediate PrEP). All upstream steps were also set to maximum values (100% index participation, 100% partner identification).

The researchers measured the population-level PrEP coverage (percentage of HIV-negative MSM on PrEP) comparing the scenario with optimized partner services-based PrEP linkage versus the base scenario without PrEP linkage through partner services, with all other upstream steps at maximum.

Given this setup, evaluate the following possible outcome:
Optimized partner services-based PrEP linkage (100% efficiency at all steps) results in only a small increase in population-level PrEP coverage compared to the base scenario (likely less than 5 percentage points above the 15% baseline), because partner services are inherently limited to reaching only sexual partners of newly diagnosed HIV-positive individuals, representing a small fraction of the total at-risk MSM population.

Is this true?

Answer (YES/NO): YES